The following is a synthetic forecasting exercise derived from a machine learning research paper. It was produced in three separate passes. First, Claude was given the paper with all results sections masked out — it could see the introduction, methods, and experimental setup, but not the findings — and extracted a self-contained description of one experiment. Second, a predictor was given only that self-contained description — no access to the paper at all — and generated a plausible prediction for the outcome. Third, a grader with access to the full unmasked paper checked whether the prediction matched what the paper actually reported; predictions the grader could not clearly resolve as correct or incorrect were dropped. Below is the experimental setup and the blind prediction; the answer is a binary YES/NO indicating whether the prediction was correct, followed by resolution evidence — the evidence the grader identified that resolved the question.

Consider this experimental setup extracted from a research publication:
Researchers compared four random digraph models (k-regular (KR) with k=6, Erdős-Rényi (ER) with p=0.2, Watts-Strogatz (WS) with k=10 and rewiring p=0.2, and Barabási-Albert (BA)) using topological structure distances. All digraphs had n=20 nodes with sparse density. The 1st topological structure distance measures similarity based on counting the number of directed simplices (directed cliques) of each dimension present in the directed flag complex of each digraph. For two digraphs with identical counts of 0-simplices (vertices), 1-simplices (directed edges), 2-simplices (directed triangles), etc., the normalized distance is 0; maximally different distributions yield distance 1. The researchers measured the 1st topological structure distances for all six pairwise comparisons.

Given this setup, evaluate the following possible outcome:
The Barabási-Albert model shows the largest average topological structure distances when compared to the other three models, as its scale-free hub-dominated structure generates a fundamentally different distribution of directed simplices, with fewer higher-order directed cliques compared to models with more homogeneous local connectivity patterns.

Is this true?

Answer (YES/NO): YES